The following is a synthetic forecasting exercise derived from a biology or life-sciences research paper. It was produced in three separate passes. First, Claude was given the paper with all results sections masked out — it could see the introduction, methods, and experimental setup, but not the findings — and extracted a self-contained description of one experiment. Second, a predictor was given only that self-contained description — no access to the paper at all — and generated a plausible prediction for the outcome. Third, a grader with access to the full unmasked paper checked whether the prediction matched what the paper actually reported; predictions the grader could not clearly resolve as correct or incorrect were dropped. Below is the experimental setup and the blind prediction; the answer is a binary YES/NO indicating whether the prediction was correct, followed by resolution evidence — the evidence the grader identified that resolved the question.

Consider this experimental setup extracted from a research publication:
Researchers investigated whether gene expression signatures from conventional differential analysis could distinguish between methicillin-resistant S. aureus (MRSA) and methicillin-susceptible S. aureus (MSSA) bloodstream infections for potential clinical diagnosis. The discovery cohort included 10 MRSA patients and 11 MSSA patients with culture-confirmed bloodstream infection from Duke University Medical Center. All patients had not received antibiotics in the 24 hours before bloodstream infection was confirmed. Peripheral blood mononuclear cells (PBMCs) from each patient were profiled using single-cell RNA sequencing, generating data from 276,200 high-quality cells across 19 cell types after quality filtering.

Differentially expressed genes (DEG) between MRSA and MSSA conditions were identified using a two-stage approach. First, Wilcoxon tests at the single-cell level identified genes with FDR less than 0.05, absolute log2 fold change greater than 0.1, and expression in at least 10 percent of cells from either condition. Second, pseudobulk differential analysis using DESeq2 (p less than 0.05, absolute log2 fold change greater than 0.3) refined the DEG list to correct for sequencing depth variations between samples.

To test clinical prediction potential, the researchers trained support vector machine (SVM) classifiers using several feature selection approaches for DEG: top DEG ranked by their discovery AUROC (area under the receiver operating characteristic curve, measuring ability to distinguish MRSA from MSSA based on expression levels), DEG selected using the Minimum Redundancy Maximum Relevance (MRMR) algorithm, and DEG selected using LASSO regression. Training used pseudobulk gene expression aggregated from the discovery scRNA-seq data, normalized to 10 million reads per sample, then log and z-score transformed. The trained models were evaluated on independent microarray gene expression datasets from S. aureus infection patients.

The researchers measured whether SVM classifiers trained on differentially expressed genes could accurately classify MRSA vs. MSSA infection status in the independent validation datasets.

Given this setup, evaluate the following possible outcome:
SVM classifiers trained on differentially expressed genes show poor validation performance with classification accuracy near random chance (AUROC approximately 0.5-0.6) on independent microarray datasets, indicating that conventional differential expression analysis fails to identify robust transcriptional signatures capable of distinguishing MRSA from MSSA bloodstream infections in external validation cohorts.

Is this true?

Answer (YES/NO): YES